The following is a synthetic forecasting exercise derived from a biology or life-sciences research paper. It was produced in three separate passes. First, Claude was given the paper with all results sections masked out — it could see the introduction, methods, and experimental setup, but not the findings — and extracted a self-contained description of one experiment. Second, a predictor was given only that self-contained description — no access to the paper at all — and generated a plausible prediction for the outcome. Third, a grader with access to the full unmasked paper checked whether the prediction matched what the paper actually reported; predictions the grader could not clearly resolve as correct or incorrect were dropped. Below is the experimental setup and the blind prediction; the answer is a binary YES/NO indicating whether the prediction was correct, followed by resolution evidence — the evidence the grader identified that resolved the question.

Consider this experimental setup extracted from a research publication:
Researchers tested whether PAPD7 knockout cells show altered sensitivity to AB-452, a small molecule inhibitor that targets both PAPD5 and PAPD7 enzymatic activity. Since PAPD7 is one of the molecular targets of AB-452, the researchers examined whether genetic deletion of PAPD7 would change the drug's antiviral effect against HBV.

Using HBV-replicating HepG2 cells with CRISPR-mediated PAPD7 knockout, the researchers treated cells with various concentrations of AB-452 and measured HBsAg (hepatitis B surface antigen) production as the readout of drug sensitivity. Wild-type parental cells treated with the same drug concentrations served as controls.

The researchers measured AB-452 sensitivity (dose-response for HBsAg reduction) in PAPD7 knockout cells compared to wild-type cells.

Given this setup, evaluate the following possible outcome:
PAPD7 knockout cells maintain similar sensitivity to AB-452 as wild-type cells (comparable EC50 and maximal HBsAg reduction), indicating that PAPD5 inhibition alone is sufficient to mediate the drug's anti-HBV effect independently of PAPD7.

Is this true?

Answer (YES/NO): YES